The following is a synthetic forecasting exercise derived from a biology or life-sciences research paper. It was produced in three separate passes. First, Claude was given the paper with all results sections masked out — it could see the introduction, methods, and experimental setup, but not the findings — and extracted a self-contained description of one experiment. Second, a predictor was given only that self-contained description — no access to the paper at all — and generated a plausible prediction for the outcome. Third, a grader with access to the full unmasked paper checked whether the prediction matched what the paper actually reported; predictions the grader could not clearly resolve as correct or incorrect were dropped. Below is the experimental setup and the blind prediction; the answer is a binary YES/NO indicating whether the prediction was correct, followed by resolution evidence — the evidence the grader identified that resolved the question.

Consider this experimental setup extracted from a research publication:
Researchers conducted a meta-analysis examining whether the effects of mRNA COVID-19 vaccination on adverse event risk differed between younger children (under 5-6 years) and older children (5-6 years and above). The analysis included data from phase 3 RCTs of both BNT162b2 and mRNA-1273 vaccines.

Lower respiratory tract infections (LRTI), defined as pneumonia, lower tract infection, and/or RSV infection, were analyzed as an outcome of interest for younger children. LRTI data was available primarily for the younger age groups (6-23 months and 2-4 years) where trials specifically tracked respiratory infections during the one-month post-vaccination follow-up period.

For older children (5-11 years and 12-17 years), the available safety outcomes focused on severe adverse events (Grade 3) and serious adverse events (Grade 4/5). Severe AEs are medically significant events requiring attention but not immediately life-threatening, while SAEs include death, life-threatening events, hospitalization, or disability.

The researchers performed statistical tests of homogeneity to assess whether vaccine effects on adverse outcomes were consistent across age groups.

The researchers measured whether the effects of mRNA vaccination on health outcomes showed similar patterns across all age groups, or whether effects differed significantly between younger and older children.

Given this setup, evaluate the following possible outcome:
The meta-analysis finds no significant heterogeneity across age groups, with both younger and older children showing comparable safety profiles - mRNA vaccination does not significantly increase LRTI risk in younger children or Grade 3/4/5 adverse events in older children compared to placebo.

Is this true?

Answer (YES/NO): NO